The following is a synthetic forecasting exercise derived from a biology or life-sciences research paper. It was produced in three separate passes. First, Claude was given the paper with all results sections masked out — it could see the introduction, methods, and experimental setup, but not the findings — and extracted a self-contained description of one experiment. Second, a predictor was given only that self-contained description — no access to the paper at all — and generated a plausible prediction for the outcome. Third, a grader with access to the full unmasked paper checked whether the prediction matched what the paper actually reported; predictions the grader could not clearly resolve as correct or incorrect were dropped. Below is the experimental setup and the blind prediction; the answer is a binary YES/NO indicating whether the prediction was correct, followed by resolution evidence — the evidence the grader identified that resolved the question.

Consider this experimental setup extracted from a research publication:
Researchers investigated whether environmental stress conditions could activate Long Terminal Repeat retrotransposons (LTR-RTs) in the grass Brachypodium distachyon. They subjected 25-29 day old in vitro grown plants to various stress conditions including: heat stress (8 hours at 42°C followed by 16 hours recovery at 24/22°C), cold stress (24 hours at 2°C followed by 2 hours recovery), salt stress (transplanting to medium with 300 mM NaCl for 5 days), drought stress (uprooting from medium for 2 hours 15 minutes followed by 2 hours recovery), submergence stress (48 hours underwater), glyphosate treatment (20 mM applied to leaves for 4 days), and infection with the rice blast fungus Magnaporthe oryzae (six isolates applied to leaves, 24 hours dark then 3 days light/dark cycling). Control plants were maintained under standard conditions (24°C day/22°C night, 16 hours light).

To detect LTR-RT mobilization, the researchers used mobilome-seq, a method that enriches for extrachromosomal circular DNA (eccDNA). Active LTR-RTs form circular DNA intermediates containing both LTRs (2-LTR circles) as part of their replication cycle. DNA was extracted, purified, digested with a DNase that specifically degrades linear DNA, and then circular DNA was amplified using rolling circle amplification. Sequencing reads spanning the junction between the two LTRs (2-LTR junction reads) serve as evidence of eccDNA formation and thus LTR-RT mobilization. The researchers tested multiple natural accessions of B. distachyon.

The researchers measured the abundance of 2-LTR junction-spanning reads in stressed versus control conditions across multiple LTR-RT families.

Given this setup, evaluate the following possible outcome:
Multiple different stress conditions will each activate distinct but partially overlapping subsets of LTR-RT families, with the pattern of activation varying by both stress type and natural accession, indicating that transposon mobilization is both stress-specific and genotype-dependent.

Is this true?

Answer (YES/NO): NO